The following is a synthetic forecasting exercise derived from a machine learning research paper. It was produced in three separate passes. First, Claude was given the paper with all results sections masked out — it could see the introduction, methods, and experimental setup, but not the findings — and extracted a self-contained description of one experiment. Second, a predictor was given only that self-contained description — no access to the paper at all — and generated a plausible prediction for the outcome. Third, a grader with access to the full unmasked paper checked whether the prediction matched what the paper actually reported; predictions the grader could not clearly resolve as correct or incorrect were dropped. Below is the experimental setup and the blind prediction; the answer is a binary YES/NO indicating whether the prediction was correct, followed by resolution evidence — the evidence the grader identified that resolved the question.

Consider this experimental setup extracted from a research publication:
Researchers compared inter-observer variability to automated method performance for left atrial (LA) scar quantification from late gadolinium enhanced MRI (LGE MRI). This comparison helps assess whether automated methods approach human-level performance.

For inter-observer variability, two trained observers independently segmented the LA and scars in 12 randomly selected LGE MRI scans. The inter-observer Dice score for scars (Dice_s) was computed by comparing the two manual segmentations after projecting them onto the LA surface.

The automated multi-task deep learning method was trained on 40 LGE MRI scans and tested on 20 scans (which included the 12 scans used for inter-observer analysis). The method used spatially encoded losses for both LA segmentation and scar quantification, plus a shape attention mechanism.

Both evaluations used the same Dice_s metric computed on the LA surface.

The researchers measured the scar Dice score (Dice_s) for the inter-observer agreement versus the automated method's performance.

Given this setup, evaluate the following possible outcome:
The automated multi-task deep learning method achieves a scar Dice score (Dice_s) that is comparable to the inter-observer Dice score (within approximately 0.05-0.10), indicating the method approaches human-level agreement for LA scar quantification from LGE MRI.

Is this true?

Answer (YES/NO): NO